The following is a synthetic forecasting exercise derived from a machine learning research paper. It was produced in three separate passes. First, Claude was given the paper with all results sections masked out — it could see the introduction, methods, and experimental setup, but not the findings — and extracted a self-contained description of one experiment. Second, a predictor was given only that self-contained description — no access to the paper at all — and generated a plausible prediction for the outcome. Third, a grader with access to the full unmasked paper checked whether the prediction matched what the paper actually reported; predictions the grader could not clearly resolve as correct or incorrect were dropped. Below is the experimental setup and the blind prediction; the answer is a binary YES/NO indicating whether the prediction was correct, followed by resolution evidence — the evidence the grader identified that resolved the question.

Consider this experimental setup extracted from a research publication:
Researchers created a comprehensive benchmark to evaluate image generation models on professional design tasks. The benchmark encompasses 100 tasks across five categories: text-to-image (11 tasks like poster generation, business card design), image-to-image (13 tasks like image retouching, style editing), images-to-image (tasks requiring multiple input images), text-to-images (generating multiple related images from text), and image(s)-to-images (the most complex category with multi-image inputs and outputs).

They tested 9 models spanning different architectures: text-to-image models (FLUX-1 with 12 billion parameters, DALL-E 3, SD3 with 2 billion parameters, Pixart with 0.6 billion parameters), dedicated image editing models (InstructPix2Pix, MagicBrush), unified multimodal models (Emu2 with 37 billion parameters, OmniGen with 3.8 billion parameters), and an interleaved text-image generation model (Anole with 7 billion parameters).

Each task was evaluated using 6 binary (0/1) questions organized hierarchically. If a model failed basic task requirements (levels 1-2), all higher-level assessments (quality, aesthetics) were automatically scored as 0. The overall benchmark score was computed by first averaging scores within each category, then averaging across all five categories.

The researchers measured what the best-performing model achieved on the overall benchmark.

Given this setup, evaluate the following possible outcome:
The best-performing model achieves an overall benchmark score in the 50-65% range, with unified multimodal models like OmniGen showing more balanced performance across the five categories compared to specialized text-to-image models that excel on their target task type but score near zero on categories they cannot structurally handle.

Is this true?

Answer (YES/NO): NO